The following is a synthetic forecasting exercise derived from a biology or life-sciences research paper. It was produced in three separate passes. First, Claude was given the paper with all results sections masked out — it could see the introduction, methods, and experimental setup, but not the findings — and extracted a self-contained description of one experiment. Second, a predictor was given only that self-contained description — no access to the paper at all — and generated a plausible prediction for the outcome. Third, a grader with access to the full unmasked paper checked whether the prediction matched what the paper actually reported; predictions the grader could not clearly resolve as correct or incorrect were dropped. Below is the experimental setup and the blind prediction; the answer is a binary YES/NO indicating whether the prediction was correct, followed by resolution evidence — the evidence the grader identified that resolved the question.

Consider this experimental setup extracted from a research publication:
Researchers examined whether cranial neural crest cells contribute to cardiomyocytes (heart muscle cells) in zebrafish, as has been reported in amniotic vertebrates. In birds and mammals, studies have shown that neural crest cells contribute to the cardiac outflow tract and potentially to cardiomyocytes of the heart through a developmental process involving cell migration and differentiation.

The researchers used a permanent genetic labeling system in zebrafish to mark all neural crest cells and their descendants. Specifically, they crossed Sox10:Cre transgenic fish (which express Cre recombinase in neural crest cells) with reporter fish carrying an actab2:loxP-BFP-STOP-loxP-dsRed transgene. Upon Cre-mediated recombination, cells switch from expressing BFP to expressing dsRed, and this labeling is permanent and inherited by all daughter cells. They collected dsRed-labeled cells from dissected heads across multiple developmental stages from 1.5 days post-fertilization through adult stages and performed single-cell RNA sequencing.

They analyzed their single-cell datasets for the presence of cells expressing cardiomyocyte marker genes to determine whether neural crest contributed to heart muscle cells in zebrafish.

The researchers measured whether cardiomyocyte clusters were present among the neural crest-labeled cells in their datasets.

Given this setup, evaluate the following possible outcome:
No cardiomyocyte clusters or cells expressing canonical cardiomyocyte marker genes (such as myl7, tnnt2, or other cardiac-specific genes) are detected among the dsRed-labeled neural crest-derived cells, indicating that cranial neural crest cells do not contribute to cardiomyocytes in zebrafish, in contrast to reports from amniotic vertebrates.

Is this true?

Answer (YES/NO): YES